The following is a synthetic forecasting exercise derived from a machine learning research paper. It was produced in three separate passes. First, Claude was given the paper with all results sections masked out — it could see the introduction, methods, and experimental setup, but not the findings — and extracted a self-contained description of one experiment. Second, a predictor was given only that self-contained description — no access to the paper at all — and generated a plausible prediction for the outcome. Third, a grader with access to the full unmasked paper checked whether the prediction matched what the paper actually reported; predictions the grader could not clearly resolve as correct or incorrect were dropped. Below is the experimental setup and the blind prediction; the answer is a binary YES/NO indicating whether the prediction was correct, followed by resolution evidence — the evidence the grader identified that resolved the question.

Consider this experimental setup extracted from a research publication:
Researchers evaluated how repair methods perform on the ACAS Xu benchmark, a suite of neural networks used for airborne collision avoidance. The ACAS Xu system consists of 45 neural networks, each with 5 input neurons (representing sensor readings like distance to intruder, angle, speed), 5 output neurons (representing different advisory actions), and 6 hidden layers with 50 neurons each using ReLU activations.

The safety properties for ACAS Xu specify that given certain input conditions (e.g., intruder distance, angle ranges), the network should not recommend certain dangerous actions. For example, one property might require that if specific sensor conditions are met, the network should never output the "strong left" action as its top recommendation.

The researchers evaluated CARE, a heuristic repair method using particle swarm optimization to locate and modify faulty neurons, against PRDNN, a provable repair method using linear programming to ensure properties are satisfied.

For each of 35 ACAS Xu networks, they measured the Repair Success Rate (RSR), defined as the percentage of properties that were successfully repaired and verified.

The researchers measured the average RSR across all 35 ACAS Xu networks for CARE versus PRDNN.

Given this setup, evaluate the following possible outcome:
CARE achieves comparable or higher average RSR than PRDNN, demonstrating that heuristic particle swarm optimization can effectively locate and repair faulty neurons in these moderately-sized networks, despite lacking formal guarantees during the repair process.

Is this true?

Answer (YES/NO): NO